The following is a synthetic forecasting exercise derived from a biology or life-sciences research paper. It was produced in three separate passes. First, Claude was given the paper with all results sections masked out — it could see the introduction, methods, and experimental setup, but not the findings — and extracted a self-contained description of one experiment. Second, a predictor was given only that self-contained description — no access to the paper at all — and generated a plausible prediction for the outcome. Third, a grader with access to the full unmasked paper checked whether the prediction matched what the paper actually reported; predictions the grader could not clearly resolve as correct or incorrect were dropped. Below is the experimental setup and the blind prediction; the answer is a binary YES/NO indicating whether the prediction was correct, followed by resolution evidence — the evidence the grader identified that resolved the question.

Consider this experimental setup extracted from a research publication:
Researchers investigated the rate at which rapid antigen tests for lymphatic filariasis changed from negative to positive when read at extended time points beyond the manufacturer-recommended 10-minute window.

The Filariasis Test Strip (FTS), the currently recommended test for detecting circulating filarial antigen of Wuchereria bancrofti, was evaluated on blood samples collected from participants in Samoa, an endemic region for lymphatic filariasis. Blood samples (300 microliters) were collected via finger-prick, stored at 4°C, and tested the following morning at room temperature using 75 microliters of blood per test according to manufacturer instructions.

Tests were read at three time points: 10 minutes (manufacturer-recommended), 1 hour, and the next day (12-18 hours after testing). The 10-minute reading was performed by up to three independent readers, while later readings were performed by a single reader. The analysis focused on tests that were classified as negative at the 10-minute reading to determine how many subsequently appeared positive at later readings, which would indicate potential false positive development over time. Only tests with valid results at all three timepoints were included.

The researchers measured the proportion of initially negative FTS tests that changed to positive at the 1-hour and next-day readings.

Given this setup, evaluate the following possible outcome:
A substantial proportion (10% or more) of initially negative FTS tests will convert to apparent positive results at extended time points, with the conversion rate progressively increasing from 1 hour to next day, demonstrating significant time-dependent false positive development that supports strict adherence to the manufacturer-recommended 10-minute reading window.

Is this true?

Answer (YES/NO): NO